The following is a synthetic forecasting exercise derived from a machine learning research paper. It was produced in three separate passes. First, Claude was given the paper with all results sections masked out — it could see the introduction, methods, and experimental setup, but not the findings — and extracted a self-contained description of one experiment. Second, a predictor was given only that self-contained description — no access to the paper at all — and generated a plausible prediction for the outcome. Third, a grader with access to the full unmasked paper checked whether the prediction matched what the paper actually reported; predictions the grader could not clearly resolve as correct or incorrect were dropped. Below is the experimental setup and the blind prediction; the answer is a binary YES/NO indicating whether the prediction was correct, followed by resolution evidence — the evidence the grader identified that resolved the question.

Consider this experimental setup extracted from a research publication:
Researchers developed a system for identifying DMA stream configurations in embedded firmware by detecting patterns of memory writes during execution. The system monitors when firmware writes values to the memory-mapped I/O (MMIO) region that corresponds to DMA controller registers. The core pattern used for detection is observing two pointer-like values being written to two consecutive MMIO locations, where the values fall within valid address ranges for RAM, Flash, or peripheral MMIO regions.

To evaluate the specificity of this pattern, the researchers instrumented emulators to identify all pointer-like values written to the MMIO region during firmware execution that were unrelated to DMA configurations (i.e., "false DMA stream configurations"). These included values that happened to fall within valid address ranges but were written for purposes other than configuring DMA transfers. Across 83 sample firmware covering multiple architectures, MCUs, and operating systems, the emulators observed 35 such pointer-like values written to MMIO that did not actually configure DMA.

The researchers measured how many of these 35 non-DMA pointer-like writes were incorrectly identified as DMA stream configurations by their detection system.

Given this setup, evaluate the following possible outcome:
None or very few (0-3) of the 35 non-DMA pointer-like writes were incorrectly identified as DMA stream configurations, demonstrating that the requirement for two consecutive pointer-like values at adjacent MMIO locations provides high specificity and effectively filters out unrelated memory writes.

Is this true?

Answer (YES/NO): YES